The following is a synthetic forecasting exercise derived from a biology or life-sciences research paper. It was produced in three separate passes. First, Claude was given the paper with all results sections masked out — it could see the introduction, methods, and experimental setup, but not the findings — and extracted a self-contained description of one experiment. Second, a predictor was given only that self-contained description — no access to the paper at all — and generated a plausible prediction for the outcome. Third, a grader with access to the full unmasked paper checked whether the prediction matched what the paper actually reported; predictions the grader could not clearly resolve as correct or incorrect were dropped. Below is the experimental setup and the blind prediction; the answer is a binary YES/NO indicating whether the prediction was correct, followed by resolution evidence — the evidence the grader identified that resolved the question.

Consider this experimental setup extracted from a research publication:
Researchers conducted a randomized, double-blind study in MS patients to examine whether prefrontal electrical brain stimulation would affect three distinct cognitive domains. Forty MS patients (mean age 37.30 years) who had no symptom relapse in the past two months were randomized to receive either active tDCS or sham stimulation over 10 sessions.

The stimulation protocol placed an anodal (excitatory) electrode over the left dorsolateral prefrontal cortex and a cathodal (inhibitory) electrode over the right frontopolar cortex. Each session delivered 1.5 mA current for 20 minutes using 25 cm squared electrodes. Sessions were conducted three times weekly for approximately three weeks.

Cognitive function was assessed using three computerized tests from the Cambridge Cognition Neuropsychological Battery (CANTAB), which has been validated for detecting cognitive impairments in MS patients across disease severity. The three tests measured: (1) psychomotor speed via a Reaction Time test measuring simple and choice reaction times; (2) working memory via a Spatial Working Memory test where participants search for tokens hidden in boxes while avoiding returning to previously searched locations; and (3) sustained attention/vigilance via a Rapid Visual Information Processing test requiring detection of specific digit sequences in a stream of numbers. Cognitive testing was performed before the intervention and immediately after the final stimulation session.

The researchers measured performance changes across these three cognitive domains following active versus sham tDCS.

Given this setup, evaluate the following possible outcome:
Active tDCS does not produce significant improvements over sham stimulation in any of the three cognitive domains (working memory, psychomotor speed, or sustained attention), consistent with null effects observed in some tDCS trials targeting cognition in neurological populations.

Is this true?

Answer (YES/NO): NO